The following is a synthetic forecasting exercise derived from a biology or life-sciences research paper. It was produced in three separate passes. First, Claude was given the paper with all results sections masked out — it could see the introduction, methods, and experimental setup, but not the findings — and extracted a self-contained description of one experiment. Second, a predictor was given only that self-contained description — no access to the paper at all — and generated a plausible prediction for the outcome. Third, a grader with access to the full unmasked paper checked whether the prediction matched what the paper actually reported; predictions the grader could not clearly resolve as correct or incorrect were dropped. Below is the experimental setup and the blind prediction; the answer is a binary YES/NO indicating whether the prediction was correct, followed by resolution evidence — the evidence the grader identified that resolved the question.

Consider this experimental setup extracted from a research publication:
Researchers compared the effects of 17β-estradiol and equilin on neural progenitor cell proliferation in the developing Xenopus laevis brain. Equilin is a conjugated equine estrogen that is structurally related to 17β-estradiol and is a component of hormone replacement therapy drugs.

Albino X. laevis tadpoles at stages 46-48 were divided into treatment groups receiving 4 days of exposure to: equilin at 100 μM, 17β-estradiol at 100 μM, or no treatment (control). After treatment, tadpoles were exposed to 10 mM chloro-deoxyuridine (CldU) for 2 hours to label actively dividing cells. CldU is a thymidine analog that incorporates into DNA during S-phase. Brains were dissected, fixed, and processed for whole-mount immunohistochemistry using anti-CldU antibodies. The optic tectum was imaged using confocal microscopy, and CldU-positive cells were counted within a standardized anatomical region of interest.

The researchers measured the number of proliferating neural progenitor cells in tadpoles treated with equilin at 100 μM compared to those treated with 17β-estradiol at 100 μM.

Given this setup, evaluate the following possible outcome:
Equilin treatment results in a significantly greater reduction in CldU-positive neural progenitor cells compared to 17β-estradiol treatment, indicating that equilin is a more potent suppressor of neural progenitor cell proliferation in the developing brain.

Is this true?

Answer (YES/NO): NO